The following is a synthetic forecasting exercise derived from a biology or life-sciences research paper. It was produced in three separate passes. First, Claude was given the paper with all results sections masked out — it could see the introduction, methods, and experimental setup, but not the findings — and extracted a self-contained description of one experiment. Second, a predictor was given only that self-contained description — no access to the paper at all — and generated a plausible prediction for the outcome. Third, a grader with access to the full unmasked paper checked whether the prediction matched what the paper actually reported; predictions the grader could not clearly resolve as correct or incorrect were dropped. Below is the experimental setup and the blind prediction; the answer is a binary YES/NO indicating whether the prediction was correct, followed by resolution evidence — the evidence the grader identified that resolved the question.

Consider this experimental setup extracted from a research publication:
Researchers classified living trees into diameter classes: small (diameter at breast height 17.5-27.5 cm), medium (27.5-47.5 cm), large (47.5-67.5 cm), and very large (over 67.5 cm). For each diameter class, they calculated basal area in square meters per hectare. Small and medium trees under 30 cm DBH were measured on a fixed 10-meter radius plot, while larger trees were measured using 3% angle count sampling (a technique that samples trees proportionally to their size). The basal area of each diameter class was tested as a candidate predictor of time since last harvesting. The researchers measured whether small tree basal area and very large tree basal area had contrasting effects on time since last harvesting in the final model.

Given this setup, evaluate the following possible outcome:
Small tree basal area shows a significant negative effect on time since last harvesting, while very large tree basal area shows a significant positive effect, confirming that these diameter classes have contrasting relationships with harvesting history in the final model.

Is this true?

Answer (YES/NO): NO